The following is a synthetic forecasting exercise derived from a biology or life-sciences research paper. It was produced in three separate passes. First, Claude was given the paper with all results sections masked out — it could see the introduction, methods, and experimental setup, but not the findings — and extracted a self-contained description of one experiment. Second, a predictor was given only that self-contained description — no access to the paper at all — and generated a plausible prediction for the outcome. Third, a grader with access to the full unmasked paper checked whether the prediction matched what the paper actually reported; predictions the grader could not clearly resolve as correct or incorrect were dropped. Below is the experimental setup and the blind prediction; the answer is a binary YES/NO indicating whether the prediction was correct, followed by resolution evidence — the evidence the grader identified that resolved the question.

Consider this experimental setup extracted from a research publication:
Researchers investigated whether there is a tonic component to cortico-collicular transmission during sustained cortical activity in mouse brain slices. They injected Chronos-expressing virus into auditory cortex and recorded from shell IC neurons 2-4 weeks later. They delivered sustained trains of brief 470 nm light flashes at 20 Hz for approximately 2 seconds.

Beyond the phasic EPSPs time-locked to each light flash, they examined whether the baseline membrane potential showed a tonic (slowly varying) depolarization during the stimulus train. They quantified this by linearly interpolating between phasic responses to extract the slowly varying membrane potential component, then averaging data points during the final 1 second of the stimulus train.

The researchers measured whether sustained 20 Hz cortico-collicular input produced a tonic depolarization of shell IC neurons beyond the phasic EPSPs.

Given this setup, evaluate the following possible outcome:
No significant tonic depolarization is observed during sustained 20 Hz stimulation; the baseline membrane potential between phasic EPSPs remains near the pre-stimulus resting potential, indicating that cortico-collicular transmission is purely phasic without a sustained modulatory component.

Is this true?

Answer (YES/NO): NO